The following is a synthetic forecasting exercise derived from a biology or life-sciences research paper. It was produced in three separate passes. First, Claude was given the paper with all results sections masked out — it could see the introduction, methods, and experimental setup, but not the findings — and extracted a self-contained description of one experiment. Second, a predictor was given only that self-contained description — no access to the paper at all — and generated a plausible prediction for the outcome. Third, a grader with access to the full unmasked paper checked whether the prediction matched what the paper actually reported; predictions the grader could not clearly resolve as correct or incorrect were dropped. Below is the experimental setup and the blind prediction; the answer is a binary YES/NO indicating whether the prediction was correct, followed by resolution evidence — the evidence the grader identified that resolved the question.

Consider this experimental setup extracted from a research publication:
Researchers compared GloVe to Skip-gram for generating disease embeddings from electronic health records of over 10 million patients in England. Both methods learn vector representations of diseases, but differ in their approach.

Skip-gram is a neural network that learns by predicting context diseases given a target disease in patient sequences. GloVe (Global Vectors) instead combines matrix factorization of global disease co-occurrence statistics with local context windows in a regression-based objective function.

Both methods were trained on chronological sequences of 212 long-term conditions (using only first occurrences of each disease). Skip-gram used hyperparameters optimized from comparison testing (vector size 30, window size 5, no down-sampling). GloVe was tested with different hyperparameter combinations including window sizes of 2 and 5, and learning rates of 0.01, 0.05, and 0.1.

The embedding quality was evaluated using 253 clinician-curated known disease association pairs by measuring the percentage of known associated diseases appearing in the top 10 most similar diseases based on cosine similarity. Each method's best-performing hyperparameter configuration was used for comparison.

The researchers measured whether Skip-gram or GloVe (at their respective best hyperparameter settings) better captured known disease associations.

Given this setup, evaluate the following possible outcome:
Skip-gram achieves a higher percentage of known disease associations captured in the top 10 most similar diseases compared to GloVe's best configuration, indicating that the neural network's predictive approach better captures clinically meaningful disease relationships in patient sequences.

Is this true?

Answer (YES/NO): NO